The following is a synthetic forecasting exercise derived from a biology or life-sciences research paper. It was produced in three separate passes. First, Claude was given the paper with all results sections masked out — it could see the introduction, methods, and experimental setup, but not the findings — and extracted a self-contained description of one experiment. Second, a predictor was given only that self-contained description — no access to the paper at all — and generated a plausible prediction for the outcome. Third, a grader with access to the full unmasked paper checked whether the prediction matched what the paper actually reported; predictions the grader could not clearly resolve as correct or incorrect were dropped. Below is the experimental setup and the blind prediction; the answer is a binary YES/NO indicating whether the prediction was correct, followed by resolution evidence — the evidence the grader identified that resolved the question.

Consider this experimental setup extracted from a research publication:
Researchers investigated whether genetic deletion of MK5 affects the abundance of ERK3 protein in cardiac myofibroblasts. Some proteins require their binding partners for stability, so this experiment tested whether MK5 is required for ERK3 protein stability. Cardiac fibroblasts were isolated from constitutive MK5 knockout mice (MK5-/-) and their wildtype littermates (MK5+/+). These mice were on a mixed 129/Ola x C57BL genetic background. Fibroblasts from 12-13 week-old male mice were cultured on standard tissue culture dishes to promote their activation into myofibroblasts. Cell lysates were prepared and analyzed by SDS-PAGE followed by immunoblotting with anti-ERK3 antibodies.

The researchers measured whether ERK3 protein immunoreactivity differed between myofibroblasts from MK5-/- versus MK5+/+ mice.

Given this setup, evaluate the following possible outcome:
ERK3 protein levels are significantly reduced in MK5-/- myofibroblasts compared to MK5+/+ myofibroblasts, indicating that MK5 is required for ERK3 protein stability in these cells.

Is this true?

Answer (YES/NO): NO